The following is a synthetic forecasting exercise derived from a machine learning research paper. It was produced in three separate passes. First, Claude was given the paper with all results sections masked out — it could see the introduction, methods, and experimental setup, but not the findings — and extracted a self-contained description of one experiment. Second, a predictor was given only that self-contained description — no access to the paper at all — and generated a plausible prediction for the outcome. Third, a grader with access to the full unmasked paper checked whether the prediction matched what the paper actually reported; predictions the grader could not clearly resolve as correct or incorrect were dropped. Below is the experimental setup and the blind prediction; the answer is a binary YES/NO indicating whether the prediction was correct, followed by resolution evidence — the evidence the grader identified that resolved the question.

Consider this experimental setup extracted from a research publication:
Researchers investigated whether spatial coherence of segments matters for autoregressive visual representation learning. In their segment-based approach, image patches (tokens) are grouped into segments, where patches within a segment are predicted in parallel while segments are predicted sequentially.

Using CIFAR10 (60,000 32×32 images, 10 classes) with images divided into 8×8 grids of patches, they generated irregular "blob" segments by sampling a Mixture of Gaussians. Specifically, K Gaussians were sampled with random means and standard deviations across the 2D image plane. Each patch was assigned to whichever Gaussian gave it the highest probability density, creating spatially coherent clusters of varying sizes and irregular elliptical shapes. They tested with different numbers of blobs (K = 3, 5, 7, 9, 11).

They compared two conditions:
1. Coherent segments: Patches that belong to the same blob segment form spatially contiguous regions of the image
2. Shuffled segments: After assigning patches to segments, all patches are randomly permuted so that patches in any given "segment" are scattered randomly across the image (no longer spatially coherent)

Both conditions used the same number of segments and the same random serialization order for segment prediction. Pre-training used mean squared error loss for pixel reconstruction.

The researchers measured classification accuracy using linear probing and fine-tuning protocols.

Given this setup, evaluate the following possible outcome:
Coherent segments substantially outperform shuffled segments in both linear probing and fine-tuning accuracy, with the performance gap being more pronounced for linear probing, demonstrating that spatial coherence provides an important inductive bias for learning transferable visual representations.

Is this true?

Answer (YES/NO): YES